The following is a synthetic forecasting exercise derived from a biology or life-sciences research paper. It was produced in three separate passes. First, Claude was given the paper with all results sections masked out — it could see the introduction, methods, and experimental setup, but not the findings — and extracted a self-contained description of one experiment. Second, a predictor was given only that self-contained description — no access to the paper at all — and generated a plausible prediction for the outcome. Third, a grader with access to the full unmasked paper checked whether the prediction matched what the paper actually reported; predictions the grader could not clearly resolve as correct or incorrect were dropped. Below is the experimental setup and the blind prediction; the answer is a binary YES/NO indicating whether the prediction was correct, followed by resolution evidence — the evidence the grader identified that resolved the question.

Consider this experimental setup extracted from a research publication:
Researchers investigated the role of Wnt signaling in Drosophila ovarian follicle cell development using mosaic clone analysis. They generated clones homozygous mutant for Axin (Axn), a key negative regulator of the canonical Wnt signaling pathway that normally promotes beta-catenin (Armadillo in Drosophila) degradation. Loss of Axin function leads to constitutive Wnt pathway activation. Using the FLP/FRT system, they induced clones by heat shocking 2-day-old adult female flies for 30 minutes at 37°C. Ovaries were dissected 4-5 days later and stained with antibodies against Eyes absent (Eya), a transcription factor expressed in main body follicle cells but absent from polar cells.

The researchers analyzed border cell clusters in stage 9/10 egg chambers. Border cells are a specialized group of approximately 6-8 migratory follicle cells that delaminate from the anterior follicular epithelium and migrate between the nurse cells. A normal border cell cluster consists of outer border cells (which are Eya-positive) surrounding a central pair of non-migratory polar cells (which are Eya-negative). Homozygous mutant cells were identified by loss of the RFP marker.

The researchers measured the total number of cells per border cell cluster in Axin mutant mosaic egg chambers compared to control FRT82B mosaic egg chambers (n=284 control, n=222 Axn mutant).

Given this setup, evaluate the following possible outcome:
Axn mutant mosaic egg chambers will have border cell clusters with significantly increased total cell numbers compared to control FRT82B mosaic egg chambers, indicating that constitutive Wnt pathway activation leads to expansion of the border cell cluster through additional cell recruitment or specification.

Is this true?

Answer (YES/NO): YES